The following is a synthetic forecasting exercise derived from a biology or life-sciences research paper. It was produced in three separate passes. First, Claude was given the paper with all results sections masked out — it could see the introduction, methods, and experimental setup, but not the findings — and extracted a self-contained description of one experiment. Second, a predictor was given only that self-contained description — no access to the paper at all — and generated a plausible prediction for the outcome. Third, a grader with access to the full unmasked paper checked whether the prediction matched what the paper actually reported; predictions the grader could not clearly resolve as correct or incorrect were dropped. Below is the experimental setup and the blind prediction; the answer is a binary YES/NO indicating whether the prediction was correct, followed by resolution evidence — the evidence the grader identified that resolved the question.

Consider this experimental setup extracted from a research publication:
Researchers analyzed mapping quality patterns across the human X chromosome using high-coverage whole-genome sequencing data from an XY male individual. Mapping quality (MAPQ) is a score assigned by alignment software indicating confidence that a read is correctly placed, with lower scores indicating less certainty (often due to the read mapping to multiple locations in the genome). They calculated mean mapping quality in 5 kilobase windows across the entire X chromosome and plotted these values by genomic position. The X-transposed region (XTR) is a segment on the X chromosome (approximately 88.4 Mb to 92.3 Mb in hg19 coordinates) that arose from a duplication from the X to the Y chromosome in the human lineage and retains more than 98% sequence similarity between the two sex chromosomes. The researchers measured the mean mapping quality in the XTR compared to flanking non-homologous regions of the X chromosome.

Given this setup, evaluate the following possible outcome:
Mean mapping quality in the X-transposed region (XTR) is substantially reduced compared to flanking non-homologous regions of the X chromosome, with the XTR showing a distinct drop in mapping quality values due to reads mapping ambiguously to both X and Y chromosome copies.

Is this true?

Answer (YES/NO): YES